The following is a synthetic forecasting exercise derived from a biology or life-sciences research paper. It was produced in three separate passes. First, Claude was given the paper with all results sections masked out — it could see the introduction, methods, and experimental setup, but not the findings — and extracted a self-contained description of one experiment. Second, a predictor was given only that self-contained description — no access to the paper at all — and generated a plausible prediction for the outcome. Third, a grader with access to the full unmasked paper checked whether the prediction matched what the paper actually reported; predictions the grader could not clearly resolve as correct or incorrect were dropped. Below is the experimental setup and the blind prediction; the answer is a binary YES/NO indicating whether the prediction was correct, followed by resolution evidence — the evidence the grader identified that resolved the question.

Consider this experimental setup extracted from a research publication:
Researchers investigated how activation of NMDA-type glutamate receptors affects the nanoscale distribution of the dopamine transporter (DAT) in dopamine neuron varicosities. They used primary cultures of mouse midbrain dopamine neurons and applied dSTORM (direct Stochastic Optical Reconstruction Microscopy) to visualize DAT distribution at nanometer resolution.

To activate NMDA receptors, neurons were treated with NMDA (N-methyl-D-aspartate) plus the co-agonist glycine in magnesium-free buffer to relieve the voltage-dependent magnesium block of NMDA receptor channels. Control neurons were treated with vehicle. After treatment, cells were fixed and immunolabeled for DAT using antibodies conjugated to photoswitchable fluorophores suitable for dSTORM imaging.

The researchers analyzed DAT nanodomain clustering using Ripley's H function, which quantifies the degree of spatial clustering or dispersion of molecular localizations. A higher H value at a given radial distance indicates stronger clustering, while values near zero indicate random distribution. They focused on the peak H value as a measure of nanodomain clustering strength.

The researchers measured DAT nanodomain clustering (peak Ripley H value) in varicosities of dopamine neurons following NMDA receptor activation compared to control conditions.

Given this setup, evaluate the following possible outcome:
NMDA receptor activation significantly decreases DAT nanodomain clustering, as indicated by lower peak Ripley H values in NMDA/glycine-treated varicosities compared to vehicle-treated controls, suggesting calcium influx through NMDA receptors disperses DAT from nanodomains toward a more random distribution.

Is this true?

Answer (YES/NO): YES